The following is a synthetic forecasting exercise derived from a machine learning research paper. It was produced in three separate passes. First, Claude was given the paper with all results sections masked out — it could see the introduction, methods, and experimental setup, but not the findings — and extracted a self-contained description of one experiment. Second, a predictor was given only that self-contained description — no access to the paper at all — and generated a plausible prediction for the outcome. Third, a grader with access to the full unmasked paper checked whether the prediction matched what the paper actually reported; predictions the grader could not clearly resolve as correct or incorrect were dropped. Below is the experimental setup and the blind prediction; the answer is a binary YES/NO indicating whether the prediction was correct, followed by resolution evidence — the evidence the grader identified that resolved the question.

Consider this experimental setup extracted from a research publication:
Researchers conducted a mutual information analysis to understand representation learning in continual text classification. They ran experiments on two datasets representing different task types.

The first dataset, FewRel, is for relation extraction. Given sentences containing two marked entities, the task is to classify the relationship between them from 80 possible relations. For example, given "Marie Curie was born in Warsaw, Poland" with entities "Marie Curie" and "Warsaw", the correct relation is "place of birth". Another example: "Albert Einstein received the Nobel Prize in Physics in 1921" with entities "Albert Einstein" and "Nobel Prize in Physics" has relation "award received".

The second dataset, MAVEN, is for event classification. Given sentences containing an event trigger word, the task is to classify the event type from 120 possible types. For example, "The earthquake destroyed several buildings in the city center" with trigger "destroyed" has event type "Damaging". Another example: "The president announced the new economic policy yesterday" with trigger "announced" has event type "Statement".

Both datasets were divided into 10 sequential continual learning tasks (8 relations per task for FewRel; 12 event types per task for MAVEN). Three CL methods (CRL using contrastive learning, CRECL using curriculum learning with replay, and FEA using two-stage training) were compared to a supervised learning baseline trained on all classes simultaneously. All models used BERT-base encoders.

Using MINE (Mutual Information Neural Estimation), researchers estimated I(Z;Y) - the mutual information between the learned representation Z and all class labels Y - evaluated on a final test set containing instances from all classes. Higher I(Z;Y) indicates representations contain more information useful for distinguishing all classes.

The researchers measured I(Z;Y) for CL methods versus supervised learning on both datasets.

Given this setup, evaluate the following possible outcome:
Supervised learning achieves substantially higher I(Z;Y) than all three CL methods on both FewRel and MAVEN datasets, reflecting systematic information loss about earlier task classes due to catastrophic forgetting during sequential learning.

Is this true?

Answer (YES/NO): YES